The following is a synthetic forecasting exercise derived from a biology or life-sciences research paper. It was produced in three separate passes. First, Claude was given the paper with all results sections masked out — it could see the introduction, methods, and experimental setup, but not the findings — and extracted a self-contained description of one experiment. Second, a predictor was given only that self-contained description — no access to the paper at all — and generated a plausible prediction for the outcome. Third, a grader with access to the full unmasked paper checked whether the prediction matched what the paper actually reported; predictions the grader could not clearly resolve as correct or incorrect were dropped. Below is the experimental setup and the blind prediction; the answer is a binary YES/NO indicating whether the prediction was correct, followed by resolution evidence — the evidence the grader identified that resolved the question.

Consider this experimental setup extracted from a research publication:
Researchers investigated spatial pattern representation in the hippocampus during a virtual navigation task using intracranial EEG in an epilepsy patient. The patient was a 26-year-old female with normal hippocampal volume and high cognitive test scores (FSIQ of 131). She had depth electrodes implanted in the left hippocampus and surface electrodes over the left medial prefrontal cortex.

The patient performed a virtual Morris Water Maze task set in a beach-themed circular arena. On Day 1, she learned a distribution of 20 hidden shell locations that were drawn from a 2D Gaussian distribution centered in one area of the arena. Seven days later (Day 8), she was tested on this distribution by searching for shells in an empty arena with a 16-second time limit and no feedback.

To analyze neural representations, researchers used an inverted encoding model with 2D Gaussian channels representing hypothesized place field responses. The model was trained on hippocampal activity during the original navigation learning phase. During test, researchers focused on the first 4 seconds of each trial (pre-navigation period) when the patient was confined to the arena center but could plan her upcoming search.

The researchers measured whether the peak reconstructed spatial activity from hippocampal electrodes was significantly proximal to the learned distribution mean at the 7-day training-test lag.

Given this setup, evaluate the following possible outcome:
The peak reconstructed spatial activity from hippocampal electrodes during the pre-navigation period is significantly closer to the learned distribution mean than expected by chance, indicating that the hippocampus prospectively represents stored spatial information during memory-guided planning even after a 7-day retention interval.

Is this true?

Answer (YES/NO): YES